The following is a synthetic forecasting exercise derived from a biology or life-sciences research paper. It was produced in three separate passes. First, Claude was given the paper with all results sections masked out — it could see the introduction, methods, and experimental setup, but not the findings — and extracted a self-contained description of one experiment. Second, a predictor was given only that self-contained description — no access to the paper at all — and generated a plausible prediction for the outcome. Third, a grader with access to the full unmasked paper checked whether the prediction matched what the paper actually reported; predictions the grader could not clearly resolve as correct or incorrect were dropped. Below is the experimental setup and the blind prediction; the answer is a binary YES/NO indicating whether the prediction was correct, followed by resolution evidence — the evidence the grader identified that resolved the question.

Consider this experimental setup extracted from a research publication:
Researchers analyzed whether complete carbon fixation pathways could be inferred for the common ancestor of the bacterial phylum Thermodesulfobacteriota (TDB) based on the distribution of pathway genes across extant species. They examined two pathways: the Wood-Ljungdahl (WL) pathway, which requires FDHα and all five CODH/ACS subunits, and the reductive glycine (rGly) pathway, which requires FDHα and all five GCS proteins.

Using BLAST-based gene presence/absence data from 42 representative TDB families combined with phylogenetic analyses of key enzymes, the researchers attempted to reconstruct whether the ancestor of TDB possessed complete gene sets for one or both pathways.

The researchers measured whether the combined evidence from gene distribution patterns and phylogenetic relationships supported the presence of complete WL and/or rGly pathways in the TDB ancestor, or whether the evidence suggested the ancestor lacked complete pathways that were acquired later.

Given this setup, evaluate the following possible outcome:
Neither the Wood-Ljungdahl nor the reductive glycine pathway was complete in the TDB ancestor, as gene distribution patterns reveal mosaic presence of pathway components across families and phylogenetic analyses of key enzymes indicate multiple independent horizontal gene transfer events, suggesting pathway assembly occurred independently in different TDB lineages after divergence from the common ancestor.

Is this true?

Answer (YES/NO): NO